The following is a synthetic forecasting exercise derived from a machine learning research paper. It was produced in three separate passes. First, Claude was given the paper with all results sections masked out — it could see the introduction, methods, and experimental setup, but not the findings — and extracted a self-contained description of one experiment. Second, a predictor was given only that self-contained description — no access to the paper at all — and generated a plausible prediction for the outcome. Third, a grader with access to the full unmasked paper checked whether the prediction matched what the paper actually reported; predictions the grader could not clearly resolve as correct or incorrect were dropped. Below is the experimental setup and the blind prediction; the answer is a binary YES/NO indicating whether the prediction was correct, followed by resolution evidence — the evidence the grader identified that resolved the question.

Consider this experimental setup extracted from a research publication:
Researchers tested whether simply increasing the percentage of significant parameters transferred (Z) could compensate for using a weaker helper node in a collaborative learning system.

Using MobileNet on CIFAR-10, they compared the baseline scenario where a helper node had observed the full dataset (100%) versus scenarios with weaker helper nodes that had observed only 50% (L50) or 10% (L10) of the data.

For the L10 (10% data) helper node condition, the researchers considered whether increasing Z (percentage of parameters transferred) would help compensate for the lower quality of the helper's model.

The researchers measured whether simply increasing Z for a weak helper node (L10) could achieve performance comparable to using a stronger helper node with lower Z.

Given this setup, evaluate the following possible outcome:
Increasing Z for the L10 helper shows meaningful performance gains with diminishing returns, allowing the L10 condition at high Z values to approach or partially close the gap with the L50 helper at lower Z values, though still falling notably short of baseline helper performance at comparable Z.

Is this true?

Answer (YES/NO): NO